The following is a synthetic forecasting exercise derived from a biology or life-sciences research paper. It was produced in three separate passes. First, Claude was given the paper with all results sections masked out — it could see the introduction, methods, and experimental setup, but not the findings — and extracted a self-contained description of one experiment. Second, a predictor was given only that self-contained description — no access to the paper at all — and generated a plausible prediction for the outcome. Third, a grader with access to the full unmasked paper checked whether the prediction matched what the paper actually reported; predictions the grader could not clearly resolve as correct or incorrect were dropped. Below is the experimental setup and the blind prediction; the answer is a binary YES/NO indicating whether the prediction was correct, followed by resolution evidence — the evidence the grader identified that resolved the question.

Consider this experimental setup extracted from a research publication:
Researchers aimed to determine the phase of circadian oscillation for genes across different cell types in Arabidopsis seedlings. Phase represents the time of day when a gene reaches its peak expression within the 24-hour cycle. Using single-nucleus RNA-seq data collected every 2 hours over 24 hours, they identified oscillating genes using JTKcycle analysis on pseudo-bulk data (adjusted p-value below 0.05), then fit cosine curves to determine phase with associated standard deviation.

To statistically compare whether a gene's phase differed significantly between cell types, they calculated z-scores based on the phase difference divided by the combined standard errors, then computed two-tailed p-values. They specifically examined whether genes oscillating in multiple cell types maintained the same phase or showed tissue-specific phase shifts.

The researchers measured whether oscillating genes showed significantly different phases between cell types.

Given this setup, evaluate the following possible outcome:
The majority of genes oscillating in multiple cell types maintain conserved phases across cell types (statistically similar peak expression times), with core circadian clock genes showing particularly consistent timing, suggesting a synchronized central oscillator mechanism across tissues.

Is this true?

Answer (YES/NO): NO